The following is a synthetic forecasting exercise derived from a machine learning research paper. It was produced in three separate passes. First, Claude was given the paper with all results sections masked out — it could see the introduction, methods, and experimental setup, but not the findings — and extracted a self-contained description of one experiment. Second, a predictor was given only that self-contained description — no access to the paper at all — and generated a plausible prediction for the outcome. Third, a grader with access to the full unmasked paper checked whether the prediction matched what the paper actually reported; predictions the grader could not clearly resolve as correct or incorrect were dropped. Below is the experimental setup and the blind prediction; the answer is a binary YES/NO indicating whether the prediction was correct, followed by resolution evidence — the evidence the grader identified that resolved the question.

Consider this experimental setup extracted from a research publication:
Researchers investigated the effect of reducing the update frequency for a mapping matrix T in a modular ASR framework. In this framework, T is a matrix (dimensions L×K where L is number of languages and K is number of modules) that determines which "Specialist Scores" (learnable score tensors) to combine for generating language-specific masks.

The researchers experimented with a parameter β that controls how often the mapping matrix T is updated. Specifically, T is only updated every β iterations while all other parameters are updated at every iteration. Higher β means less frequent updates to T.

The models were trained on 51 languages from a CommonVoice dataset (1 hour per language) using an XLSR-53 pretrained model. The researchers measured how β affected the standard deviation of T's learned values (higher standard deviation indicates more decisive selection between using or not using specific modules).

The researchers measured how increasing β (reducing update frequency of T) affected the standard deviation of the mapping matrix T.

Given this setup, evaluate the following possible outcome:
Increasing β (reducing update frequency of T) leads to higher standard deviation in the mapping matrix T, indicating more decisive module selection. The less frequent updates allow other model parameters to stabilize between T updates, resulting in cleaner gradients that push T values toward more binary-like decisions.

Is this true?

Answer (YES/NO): YES